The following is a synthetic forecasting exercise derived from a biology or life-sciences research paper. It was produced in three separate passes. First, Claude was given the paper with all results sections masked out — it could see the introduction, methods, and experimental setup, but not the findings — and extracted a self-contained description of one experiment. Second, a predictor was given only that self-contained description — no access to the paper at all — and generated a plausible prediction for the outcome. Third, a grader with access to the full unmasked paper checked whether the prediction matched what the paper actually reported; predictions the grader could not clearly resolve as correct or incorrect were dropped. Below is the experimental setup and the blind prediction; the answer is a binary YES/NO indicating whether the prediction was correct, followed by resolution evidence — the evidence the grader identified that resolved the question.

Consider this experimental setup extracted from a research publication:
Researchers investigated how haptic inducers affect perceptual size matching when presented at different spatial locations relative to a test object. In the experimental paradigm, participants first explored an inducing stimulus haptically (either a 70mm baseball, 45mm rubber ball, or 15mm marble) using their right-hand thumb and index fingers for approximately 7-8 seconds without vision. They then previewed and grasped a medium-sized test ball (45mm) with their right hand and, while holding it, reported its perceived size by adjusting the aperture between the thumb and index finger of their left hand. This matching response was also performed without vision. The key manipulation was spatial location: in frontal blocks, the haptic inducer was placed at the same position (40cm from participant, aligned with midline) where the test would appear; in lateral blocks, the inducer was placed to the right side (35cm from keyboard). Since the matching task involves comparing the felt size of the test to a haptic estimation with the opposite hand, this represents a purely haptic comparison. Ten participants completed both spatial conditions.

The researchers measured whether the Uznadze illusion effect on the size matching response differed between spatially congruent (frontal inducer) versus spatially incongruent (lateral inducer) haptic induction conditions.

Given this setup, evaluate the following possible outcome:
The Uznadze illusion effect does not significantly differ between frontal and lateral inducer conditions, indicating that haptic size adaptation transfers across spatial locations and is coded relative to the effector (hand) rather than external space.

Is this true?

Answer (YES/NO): YES